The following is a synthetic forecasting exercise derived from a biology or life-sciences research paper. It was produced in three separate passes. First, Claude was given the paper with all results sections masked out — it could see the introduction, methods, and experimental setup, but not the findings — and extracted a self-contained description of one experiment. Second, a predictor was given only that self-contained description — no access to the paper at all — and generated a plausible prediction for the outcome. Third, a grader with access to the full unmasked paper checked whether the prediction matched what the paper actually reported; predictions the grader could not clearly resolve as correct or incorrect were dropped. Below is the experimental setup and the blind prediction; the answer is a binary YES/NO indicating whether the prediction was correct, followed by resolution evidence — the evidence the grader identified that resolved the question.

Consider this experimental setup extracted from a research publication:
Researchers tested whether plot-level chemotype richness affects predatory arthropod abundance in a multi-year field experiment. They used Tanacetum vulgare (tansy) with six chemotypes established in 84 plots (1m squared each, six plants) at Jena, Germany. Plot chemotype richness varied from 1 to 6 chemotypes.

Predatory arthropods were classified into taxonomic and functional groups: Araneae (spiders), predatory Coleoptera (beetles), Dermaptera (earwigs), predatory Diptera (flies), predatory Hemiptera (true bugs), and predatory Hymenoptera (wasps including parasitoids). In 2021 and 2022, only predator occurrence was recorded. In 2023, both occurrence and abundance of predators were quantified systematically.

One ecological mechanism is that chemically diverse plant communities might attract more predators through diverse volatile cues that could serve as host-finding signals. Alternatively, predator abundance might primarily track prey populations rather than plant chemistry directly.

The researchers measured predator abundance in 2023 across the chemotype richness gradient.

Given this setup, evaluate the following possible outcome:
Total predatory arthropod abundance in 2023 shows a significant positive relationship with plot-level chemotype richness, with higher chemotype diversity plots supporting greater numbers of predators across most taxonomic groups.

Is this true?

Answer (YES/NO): NO